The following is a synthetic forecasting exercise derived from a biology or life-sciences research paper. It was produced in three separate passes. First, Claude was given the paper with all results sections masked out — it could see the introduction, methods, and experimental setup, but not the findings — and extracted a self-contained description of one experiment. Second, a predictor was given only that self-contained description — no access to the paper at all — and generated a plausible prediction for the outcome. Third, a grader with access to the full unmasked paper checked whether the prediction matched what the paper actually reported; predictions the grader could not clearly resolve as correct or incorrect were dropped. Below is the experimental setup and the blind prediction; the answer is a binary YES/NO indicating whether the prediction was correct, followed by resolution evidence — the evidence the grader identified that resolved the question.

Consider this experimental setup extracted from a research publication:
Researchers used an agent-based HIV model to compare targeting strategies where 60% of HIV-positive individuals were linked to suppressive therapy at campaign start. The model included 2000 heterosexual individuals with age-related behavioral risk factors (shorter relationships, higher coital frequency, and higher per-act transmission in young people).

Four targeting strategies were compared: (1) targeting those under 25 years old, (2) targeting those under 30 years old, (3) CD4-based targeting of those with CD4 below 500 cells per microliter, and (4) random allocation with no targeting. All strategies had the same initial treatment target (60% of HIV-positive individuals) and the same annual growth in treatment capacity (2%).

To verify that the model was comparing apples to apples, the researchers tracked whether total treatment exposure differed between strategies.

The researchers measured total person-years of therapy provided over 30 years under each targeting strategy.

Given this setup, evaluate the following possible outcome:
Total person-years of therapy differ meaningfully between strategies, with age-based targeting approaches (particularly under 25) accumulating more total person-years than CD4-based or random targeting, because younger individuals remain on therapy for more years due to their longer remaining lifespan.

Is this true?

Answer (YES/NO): NO